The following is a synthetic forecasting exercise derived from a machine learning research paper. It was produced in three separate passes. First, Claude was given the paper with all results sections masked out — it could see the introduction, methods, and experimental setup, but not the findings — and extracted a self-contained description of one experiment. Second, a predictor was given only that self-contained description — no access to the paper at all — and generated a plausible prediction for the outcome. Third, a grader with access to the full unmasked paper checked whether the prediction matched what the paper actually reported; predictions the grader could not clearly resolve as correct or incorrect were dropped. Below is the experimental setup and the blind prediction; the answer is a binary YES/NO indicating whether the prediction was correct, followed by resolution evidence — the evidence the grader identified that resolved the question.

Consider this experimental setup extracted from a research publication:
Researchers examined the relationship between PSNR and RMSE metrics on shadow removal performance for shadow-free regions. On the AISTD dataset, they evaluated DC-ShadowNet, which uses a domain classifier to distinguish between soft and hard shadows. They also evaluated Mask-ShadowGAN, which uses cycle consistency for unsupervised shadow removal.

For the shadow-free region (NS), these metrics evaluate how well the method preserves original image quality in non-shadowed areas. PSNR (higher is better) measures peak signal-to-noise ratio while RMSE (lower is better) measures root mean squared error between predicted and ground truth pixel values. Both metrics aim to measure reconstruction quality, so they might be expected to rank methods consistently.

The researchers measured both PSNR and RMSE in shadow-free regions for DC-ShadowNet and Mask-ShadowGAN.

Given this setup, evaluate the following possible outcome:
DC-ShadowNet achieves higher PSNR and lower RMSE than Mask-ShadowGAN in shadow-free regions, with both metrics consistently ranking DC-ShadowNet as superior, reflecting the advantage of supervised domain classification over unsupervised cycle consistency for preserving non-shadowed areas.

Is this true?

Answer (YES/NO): NO